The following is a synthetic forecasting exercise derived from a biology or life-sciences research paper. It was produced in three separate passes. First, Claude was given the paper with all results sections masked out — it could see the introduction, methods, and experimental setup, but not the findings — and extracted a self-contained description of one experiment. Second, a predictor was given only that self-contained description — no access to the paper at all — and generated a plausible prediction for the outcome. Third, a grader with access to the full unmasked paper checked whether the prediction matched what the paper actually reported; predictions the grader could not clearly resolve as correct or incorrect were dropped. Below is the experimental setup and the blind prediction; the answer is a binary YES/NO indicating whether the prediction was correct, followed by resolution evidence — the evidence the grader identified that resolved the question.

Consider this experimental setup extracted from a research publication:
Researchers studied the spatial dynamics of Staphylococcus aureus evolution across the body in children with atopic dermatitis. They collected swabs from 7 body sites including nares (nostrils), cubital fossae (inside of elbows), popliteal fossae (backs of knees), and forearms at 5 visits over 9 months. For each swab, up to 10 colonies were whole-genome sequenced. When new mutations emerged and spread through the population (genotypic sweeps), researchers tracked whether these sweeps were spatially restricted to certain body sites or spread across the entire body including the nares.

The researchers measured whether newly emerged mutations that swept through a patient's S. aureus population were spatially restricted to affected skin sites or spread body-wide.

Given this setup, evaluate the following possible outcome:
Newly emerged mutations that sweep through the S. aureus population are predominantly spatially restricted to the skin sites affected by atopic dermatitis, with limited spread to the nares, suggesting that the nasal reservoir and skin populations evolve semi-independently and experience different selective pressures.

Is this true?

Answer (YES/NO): NO